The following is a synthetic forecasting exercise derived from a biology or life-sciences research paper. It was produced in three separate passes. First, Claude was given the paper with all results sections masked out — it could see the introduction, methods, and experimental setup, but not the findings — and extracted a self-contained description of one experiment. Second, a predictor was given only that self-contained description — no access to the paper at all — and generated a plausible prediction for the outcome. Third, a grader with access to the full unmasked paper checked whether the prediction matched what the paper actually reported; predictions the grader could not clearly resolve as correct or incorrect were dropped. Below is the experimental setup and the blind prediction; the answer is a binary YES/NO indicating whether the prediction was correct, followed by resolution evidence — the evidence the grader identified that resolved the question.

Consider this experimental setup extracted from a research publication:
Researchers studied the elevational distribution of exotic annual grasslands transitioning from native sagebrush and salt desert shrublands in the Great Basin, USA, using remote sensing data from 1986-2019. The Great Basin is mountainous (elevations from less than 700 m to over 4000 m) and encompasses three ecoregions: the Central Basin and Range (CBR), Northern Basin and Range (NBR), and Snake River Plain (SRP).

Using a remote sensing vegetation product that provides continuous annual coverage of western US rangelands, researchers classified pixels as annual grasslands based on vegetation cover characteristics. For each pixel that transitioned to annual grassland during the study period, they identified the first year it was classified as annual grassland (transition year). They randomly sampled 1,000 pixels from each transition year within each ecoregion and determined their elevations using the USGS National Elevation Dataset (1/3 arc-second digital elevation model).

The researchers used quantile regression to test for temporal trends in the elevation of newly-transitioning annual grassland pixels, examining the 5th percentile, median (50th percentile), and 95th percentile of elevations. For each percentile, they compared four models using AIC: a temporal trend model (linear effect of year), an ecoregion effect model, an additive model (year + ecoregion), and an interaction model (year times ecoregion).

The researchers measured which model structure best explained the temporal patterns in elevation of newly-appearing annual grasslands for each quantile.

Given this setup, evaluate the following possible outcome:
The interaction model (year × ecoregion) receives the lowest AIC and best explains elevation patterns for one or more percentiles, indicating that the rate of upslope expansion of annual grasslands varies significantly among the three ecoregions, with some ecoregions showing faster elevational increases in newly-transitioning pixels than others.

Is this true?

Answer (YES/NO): YES